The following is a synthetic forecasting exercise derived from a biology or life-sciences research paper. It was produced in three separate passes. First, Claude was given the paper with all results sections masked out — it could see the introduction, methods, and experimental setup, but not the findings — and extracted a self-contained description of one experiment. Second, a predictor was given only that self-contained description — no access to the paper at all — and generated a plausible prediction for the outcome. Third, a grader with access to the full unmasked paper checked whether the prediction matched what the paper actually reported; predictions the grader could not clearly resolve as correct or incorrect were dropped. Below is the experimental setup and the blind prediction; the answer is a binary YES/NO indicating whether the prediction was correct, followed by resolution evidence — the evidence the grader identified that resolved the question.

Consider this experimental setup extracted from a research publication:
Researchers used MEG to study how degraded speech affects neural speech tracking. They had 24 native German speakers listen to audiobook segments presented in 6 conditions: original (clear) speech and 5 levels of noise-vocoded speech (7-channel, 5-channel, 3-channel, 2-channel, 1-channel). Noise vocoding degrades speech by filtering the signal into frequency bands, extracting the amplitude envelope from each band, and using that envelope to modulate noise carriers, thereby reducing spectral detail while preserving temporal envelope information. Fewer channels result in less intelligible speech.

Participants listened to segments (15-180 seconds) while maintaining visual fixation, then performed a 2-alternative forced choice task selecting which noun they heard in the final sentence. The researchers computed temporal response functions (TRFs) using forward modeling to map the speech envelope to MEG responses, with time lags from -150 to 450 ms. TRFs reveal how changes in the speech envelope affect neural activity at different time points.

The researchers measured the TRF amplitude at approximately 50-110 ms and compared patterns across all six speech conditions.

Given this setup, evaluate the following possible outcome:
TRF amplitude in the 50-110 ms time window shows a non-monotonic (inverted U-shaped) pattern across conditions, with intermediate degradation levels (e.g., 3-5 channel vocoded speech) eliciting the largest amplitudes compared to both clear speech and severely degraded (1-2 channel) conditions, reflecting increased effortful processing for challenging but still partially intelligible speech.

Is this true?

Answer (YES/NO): NO